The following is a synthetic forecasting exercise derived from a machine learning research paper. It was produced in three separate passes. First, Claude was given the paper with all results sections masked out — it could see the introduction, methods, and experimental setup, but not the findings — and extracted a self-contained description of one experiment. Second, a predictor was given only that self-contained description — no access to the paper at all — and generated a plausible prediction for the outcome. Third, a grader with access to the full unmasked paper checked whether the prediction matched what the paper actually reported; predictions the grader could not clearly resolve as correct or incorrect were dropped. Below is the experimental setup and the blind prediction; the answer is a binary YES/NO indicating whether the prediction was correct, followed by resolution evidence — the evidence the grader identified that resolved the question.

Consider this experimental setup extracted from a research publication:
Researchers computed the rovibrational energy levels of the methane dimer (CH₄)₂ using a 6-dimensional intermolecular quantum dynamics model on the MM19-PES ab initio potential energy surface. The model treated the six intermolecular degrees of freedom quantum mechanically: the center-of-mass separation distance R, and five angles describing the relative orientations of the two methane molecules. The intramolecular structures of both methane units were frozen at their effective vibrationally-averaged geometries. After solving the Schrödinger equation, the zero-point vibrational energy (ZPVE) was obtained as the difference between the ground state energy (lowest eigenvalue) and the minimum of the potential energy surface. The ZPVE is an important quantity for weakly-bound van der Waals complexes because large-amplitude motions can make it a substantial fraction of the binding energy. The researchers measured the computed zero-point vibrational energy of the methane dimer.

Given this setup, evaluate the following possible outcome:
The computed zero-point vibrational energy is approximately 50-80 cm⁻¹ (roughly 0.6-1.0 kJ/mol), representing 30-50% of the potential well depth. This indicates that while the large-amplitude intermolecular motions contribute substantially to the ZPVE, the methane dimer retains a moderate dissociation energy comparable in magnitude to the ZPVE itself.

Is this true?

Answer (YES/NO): NO